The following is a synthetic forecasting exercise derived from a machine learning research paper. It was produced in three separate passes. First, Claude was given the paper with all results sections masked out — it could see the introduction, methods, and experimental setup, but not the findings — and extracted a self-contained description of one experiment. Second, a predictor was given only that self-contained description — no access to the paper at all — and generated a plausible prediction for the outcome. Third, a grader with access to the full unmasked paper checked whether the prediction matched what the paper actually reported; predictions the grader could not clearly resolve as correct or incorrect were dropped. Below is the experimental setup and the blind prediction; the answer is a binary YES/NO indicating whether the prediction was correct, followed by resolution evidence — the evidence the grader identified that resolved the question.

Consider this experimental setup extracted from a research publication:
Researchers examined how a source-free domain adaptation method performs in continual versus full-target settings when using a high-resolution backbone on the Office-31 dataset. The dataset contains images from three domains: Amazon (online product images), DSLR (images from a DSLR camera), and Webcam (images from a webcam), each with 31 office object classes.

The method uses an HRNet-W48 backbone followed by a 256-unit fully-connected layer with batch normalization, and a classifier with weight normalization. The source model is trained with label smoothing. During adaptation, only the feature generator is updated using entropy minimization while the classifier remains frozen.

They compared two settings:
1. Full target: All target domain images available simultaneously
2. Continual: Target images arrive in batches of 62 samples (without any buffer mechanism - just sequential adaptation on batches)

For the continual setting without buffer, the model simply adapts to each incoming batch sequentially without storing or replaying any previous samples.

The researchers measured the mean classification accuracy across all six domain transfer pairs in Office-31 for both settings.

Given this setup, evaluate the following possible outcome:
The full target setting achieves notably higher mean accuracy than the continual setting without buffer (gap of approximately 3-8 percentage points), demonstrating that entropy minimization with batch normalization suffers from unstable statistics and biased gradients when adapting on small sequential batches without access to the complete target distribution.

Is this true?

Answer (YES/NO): YES